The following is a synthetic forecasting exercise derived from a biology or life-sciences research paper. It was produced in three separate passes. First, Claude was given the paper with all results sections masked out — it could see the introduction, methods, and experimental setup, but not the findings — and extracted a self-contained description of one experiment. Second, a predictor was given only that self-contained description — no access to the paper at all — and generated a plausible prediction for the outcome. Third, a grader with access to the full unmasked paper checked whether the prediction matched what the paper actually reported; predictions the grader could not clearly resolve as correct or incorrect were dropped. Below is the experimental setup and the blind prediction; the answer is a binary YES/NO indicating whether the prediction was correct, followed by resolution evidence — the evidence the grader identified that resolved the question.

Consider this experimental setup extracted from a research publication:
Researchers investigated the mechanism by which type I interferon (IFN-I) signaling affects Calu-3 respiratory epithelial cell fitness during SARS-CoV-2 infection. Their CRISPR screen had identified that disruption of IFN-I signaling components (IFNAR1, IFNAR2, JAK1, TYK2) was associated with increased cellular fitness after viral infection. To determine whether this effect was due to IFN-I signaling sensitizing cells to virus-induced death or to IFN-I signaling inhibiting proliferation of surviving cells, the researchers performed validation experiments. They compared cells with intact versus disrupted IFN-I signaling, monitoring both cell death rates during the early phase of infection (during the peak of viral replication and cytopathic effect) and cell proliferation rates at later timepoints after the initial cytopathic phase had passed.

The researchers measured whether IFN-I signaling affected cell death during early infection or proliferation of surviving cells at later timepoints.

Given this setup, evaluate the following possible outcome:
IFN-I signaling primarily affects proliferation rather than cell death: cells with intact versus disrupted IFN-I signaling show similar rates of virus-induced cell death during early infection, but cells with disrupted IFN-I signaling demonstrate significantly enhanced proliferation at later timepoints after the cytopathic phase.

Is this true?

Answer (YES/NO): YES